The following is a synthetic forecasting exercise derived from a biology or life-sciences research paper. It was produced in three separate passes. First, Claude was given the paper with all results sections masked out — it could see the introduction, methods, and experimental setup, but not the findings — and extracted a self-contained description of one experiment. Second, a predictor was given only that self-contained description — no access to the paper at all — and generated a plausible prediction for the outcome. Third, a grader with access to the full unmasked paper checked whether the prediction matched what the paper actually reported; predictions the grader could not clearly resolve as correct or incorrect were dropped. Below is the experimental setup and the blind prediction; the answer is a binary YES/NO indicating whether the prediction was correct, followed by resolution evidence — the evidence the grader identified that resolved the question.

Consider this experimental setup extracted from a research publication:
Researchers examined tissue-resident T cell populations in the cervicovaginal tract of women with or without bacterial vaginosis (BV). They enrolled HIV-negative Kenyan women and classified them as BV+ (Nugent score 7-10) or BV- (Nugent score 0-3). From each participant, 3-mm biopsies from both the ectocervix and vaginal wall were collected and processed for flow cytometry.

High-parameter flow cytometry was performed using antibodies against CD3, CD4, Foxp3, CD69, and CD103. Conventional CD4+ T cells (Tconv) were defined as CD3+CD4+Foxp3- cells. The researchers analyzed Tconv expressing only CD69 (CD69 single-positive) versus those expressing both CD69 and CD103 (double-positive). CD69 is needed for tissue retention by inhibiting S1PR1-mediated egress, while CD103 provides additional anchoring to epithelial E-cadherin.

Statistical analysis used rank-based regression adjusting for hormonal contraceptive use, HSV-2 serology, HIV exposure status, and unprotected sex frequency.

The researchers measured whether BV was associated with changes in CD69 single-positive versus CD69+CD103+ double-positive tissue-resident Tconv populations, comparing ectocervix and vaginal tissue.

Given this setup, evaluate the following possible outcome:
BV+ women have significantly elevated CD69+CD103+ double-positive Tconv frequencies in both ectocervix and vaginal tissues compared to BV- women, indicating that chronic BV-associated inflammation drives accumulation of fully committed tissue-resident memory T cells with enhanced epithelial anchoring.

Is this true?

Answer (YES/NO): NO